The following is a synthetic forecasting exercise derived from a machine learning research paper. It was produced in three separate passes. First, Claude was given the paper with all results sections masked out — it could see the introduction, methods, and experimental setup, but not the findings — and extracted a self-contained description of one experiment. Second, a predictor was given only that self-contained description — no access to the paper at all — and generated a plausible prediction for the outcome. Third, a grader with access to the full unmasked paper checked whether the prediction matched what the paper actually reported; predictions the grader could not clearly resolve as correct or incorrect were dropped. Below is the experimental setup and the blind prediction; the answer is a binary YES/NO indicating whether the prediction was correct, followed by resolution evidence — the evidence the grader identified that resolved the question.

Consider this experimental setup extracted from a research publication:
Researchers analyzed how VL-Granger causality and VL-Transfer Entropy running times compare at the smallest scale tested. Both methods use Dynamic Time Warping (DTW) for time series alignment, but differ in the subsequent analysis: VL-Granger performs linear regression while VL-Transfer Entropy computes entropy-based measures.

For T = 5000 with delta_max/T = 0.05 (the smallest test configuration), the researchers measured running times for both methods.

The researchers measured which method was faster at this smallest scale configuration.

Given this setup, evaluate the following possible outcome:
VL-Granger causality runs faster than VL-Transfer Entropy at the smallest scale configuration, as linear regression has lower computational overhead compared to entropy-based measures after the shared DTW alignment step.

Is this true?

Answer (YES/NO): YES